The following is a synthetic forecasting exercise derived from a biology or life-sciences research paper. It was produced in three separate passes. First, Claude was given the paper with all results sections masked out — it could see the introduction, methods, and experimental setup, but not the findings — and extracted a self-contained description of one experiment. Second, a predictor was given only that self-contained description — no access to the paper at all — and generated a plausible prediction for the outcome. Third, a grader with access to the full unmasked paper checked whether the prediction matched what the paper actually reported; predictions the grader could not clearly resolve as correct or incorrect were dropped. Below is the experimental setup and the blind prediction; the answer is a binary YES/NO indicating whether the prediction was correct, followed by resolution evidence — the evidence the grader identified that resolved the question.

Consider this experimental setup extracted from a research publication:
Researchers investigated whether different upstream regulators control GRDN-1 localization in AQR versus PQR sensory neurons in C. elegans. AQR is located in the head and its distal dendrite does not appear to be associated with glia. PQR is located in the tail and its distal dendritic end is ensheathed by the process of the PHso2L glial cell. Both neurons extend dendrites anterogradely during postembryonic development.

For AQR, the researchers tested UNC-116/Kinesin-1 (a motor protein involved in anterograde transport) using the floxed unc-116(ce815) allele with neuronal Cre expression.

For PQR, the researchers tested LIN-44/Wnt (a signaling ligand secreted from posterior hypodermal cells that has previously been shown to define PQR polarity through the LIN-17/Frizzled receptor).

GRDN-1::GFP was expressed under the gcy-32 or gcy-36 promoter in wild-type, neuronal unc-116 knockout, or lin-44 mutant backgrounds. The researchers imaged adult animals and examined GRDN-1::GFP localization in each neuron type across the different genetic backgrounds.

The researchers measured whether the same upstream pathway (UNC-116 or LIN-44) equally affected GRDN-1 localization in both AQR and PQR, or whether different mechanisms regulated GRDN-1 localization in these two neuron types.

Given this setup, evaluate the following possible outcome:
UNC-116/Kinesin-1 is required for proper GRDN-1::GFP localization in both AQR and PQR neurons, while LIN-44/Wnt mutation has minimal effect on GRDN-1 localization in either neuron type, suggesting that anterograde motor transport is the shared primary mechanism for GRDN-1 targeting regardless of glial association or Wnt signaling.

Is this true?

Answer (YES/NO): NO